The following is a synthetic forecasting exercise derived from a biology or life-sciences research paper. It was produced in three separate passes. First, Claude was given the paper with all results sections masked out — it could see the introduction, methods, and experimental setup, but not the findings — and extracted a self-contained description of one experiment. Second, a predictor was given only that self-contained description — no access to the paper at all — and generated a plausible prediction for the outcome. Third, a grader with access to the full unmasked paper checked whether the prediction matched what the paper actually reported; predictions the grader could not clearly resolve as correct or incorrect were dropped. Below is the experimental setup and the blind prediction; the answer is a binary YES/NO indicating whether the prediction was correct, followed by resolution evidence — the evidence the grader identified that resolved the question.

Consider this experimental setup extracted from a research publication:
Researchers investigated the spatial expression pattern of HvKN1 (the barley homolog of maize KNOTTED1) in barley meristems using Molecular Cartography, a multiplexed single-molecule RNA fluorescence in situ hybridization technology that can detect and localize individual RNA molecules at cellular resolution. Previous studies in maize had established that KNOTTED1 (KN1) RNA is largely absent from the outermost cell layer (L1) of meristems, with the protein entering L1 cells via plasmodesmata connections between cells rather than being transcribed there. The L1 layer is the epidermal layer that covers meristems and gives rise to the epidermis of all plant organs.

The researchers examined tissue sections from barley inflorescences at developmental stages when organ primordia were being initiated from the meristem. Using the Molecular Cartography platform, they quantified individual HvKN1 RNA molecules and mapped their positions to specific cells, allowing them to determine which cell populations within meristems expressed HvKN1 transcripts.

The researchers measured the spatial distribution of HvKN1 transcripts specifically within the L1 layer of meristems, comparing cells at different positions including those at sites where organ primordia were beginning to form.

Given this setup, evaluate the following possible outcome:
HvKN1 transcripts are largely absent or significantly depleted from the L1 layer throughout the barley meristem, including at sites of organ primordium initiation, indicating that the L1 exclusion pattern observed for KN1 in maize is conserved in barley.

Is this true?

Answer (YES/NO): NO